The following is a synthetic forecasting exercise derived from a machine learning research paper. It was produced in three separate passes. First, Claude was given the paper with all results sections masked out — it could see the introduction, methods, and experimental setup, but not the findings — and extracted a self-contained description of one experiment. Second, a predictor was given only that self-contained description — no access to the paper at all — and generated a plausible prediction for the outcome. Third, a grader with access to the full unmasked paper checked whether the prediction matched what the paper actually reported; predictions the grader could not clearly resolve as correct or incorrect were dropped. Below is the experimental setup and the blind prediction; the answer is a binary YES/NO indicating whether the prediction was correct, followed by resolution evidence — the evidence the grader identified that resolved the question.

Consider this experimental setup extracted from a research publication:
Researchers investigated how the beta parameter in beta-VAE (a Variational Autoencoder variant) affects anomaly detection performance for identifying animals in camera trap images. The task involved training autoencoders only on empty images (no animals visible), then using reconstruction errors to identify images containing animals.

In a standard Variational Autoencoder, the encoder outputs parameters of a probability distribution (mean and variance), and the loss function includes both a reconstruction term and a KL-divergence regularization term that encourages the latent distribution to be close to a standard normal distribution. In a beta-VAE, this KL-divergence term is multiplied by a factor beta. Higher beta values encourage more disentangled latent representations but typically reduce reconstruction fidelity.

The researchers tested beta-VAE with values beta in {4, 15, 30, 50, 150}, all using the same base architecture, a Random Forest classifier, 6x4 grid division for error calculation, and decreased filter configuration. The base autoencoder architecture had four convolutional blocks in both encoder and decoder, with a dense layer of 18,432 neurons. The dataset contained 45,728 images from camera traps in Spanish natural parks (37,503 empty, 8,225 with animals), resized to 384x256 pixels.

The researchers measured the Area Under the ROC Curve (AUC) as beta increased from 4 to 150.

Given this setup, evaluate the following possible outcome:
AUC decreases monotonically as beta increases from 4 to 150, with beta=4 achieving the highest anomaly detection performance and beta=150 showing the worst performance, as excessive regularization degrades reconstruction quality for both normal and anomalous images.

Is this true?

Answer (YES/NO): NO